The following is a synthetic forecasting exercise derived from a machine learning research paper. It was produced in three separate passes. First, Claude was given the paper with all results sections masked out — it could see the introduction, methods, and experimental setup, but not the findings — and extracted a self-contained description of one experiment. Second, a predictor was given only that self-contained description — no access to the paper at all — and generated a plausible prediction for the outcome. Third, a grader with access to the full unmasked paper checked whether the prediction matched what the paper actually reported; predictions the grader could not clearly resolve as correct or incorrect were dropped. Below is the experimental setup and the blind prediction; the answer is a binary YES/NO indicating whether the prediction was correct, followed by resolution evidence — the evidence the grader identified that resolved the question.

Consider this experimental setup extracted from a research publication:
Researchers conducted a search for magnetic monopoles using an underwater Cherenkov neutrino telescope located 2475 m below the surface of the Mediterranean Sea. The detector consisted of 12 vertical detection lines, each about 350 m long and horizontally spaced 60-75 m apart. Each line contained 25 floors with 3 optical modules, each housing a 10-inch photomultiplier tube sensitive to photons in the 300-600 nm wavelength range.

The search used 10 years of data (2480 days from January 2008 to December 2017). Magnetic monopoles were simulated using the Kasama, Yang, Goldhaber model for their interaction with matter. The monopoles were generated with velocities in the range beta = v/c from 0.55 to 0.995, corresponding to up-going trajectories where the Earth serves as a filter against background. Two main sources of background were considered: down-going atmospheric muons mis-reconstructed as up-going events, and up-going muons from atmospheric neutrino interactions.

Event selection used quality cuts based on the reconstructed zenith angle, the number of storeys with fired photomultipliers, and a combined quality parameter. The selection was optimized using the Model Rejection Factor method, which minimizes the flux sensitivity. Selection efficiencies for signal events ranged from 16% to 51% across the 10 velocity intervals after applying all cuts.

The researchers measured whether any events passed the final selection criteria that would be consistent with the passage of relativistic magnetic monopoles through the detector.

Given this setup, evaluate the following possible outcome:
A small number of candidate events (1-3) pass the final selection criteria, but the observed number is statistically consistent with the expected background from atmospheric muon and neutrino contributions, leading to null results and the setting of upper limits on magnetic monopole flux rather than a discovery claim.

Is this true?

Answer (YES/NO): NO